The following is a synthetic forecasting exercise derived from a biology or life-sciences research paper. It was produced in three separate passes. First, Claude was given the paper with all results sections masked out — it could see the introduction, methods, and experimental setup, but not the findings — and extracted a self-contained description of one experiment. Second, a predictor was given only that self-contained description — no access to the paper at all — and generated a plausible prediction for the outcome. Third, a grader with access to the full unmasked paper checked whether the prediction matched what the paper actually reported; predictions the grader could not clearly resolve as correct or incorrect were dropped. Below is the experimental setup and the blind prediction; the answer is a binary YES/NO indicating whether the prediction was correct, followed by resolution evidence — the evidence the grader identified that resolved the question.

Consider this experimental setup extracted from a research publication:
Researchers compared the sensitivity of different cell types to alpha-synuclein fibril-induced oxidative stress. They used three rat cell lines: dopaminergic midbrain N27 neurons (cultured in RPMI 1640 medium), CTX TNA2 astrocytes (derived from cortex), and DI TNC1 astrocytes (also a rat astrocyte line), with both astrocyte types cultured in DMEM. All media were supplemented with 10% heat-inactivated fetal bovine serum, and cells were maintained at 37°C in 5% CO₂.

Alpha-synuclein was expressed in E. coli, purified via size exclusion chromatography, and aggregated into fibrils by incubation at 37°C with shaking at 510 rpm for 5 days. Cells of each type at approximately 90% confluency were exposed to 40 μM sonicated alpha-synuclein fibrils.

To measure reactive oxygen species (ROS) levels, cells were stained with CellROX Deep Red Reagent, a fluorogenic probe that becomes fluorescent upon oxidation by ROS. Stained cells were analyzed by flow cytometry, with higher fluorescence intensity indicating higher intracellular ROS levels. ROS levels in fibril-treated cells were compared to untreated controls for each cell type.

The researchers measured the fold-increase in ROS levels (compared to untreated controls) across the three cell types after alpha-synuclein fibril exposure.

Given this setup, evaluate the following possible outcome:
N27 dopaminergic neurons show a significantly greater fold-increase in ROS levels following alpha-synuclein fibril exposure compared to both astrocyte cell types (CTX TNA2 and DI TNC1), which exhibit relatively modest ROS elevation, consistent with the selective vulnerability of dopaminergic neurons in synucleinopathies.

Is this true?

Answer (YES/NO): YES